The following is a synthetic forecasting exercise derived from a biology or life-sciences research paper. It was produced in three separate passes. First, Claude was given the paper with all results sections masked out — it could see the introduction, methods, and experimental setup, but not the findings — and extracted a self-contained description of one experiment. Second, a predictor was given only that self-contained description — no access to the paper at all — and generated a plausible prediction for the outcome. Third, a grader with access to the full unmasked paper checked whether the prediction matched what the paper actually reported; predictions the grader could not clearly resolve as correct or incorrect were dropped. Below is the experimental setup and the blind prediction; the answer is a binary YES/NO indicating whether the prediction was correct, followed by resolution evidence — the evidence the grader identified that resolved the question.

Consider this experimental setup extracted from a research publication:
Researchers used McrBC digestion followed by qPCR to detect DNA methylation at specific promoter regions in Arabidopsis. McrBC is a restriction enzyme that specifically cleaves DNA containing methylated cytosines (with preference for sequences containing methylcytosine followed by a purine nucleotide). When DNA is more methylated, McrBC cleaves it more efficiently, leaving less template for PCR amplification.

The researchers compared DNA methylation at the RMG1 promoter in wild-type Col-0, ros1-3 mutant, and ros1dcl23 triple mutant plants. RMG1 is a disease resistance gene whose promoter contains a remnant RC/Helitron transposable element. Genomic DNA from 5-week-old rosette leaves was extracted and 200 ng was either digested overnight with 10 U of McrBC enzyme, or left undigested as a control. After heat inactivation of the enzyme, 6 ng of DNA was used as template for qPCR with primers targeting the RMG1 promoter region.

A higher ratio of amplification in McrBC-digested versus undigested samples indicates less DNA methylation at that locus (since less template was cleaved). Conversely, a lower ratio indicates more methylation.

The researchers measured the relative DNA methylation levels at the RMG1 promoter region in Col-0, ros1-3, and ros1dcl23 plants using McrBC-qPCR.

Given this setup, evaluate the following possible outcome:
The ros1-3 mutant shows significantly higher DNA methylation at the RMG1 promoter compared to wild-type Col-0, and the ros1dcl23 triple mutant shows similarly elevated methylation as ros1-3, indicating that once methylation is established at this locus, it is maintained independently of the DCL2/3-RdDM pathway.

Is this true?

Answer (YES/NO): NO